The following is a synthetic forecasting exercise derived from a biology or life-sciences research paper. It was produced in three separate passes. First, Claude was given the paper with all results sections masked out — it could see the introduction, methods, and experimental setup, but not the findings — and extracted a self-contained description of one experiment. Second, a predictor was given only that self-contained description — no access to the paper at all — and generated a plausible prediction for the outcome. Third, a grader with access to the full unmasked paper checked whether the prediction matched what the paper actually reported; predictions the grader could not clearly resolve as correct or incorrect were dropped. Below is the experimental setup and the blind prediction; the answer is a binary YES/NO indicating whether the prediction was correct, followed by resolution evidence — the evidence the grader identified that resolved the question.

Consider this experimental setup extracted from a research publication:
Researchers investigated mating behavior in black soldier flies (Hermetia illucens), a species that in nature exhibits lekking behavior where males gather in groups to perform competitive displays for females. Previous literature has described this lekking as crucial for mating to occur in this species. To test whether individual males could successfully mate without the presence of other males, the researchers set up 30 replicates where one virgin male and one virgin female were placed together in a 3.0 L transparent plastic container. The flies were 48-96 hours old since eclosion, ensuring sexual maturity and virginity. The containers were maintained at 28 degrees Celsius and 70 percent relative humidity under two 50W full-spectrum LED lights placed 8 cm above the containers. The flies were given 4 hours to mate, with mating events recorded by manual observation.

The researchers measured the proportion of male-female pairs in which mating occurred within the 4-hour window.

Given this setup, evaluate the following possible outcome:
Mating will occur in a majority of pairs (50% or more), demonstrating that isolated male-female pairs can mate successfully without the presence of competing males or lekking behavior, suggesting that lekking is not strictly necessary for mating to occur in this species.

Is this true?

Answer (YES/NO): YES